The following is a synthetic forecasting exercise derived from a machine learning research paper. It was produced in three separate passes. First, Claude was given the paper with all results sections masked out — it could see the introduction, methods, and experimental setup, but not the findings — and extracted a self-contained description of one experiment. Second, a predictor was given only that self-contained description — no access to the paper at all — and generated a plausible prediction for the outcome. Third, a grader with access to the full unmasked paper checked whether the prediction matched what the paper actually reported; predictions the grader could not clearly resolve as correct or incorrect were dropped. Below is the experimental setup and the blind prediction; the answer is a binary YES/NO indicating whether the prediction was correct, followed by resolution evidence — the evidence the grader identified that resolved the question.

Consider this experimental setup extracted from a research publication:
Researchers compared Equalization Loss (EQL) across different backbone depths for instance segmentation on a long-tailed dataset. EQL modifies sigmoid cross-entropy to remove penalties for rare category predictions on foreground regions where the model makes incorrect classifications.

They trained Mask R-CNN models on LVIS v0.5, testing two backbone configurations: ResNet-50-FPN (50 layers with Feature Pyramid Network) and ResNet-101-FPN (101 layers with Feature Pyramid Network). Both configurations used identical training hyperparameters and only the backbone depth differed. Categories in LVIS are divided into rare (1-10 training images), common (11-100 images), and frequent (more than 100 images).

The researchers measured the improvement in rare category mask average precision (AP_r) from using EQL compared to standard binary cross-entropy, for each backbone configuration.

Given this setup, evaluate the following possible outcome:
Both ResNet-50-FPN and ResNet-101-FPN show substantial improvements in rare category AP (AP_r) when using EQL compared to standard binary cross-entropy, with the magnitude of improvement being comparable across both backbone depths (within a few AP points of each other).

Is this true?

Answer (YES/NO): NO